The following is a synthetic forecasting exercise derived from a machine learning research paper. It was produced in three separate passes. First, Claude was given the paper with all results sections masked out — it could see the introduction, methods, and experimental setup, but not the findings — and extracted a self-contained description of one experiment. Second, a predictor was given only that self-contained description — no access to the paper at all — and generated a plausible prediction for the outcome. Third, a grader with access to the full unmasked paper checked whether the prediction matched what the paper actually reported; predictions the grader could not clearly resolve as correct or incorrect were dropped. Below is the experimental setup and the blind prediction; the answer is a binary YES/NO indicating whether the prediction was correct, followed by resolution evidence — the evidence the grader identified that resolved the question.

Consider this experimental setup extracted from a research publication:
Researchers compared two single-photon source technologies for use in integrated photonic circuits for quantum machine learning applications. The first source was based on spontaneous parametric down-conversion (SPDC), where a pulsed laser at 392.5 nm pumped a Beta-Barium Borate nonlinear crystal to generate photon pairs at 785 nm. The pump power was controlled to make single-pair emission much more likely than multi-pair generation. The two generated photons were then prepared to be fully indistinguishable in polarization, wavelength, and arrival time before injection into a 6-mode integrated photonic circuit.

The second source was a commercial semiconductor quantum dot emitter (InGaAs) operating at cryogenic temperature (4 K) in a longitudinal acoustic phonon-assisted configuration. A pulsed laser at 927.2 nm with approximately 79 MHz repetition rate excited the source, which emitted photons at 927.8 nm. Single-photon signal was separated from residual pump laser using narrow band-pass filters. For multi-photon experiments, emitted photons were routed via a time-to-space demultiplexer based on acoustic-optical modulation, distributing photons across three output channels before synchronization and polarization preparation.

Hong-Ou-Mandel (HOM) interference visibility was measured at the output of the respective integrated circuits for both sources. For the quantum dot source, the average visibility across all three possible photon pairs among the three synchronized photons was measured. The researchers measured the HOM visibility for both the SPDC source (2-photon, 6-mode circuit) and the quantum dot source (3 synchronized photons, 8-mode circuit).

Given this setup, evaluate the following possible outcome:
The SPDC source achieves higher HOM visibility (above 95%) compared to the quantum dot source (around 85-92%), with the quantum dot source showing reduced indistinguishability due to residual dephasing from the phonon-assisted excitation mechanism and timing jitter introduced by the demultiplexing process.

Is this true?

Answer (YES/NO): NO